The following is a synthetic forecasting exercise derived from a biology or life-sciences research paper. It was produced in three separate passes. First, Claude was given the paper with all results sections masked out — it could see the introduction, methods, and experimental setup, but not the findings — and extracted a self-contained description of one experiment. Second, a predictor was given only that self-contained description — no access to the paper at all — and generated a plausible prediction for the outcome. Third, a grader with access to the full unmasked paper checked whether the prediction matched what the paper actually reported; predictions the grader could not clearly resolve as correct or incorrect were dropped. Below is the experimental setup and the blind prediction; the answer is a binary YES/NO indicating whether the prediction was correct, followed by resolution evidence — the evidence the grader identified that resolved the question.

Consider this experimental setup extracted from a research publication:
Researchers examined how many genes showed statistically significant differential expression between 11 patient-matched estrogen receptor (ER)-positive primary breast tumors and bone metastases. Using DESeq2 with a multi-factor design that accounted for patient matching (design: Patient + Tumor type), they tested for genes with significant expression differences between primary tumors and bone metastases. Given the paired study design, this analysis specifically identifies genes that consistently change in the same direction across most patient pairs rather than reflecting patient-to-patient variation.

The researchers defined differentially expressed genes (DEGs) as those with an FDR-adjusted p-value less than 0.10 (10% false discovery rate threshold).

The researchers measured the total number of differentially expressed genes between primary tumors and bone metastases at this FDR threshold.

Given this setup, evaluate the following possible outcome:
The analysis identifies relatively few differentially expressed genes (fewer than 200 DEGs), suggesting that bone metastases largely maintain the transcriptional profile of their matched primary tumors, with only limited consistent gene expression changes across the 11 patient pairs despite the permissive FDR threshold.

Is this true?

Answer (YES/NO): NO